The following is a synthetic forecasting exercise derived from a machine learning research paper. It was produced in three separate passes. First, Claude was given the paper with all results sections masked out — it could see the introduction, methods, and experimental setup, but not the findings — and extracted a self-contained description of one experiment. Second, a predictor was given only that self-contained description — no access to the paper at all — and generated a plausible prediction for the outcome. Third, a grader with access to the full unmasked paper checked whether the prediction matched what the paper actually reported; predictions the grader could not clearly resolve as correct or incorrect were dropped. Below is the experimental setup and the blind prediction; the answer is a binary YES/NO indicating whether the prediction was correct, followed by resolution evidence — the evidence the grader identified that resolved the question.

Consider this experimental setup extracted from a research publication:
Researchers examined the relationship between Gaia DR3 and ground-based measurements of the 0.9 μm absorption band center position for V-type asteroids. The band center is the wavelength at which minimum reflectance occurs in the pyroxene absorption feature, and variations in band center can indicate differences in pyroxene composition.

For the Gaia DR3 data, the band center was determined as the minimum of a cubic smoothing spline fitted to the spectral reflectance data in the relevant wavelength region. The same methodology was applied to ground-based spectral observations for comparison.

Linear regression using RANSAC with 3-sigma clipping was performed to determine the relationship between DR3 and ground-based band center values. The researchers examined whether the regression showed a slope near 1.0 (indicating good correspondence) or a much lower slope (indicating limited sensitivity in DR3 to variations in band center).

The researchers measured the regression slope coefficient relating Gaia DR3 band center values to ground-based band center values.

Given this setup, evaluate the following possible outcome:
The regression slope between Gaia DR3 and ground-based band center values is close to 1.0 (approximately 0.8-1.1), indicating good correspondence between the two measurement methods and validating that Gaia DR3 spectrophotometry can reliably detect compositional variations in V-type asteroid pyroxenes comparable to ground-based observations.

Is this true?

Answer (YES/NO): NO